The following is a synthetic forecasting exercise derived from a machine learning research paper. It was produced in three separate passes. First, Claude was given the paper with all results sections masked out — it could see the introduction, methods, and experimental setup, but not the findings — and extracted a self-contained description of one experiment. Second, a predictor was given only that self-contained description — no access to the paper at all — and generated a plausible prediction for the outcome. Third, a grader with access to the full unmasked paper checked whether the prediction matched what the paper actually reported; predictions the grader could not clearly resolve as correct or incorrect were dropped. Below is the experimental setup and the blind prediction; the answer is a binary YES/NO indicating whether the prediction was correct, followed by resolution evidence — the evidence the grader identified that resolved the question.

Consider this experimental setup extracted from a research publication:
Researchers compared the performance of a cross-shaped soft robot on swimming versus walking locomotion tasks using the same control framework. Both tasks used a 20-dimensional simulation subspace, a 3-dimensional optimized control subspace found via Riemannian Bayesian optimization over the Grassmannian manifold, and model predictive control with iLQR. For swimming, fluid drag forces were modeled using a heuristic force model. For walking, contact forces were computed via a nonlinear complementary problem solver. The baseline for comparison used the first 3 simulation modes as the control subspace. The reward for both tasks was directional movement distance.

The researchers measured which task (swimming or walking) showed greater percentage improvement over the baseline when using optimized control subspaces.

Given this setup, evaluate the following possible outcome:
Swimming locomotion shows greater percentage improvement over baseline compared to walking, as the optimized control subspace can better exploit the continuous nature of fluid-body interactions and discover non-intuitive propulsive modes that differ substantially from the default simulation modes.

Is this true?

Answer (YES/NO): NO